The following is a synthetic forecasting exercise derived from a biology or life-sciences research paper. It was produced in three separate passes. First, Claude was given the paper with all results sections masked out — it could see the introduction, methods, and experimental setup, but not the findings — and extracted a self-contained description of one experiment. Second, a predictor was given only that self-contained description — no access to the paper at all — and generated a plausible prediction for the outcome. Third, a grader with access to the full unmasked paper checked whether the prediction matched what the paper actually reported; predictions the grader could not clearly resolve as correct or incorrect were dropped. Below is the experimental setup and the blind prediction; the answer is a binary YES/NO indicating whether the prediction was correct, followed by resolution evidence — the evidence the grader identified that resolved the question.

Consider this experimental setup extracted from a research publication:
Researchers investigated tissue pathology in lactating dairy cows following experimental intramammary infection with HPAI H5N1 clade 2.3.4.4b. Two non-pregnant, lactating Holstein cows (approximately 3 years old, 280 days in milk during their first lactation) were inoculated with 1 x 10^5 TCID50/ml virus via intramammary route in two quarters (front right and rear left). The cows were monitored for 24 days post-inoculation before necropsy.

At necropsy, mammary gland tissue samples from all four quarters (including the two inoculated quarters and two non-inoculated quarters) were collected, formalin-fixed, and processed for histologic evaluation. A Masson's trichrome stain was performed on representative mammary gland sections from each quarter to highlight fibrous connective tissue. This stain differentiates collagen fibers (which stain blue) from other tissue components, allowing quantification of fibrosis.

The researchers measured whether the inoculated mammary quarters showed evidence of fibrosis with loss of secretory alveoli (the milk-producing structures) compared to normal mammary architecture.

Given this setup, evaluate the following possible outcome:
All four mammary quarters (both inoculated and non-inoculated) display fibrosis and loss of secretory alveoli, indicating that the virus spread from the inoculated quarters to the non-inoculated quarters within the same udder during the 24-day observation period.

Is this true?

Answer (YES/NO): NO